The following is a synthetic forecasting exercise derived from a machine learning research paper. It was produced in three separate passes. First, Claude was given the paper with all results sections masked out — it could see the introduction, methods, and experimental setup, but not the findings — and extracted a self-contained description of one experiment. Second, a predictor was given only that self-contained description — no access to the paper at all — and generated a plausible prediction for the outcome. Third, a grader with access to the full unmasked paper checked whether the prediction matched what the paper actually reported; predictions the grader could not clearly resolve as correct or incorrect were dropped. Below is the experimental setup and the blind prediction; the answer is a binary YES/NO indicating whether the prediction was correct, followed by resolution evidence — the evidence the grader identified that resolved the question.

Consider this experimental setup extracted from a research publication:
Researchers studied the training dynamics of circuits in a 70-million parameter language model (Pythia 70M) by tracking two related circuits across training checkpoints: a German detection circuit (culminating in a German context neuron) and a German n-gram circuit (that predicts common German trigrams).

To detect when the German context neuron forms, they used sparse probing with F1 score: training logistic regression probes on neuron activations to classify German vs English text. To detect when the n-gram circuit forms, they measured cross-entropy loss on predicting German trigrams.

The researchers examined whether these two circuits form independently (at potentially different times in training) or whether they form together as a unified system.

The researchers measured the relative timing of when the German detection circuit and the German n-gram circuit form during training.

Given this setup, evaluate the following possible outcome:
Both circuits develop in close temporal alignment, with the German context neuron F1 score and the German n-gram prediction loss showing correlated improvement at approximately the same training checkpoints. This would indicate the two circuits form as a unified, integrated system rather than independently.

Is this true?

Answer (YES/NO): NO